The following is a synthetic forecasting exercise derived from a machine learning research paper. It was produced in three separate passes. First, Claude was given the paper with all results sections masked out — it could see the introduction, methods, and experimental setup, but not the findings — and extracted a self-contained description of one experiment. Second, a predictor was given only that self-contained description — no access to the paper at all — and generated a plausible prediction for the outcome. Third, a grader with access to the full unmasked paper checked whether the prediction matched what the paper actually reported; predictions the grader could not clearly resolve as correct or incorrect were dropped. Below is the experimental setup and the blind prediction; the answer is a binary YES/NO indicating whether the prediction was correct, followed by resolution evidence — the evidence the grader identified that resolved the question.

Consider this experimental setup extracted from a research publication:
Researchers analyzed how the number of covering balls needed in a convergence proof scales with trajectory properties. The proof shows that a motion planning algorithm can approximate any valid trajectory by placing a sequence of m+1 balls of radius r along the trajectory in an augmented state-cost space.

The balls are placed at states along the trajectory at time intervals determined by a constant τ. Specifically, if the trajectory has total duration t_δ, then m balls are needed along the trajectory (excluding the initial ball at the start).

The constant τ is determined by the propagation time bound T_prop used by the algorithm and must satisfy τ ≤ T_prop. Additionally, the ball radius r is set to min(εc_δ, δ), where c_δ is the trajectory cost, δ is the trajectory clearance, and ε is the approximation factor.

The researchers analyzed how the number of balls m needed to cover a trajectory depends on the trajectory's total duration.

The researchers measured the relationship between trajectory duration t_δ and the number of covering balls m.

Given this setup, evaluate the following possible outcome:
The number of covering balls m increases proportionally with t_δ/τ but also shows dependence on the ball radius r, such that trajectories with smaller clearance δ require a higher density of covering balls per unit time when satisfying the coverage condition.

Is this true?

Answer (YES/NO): NO